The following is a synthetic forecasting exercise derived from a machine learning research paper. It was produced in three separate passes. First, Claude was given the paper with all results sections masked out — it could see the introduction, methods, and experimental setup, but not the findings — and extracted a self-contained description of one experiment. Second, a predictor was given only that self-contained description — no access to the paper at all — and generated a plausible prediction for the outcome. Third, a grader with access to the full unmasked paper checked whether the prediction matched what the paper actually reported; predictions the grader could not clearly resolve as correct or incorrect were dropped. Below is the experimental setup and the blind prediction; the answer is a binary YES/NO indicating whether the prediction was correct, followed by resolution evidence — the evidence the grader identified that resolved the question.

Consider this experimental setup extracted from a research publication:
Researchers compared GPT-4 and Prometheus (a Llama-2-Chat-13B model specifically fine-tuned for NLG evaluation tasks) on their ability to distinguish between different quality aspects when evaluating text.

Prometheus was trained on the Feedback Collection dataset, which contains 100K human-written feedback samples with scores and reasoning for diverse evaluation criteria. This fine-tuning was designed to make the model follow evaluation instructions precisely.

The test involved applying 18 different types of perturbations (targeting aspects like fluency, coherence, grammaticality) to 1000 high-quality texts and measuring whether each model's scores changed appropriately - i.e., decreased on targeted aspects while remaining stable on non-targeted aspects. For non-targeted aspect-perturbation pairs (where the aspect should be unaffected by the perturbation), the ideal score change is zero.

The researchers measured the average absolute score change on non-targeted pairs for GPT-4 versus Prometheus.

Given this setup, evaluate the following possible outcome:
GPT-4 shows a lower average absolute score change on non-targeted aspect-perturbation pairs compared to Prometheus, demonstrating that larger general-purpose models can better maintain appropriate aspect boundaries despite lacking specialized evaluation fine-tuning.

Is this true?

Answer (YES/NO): YES